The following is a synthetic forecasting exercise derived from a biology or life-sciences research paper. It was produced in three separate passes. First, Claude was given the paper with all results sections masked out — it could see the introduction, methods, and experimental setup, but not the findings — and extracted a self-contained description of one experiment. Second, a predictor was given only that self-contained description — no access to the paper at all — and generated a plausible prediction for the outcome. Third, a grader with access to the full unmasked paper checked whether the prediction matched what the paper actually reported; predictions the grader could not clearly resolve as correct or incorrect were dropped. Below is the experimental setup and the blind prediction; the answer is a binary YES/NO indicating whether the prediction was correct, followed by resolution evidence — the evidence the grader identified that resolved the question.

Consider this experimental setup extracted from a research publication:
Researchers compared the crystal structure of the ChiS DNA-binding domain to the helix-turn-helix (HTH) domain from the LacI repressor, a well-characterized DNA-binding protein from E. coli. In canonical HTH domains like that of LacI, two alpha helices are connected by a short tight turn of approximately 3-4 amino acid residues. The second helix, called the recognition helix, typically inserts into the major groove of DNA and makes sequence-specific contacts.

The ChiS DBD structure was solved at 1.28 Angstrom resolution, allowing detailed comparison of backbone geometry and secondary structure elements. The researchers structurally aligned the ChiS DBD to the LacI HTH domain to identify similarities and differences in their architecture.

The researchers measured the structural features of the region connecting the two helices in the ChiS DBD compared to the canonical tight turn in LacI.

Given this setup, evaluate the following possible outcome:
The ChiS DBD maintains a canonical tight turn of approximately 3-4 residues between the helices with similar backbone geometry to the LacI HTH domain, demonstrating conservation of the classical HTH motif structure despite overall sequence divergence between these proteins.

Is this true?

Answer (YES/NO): NO